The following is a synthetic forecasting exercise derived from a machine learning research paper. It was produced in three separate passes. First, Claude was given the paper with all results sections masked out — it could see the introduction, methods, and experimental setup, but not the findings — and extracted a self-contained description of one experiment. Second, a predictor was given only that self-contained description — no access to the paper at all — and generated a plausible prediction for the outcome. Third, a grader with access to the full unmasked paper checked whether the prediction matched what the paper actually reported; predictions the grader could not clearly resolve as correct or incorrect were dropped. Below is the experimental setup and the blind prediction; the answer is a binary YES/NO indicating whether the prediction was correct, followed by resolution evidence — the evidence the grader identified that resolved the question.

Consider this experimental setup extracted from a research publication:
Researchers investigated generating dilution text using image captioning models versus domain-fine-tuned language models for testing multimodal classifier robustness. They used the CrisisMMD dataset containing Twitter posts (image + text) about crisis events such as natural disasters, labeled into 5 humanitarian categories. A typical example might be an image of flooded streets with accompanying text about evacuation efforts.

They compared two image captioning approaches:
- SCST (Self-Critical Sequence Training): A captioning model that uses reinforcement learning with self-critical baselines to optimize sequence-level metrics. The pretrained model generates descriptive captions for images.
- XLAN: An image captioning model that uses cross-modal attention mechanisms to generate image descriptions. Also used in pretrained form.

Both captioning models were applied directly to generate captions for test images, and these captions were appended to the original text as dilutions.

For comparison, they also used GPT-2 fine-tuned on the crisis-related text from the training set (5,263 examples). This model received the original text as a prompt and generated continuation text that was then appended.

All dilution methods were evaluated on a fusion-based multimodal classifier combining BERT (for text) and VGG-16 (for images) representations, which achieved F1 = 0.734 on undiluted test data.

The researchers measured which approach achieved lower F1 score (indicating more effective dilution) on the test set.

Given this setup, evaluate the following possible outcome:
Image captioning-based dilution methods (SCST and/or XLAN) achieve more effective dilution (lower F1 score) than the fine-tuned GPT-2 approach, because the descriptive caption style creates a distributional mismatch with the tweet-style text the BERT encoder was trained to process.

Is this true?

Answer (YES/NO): NO